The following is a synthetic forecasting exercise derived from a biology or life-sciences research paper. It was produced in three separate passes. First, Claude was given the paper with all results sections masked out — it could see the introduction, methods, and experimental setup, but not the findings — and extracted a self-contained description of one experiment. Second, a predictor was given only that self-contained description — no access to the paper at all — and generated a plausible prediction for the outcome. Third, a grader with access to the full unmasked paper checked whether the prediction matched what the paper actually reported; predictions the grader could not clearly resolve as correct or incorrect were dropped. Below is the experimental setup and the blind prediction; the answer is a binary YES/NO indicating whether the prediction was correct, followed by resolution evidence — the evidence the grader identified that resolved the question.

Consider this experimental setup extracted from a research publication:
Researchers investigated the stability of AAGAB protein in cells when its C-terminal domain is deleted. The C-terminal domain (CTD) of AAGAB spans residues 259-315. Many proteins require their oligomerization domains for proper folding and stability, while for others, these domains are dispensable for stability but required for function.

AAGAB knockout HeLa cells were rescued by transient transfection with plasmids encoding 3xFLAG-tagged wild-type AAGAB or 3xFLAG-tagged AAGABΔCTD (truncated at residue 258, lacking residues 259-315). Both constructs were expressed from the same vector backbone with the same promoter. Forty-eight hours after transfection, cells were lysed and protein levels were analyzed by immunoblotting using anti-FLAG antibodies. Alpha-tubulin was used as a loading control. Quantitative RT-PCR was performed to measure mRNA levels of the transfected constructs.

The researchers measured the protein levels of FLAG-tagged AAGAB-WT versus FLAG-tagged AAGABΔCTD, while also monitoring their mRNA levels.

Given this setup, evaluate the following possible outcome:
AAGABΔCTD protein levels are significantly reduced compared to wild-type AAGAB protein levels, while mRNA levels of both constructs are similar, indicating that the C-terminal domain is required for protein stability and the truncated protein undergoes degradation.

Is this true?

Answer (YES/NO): YES